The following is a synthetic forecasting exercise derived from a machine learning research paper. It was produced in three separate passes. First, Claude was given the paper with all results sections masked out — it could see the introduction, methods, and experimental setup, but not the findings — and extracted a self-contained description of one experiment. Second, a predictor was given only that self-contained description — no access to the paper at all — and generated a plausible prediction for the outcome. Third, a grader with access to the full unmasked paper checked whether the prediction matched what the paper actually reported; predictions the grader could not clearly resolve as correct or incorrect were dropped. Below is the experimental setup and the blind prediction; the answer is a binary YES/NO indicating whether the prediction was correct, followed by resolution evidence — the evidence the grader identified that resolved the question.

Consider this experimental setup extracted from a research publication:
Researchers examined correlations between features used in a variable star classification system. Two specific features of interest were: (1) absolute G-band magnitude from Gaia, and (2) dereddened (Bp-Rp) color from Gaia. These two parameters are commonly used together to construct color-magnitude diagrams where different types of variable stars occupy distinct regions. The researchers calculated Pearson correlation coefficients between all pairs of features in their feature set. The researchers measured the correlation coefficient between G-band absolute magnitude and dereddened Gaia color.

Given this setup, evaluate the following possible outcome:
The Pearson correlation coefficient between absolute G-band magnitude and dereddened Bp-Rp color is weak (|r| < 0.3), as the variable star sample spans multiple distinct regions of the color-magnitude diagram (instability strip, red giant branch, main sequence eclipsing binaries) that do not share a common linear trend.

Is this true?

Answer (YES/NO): NO